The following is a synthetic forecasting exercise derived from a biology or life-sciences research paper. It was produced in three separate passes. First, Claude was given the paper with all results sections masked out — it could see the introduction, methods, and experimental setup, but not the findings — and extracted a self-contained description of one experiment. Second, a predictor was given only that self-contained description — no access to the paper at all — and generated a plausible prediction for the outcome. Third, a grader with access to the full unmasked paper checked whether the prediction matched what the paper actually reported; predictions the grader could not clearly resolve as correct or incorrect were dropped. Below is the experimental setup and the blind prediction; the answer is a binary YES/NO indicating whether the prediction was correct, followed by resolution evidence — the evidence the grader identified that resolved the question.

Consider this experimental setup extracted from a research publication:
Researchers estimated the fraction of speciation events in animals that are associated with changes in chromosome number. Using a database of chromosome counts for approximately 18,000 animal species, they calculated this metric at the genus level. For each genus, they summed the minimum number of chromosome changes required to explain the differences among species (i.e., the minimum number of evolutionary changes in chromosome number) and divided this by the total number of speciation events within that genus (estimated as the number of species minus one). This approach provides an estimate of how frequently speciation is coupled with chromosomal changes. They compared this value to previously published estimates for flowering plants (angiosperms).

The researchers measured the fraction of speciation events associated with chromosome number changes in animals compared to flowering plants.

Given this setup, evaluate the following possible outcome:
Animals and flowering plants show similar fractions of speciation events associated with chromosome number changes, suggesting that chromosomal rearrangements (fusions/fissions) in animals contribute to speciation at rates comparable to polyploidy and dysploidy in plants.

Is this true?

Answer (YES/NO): YES